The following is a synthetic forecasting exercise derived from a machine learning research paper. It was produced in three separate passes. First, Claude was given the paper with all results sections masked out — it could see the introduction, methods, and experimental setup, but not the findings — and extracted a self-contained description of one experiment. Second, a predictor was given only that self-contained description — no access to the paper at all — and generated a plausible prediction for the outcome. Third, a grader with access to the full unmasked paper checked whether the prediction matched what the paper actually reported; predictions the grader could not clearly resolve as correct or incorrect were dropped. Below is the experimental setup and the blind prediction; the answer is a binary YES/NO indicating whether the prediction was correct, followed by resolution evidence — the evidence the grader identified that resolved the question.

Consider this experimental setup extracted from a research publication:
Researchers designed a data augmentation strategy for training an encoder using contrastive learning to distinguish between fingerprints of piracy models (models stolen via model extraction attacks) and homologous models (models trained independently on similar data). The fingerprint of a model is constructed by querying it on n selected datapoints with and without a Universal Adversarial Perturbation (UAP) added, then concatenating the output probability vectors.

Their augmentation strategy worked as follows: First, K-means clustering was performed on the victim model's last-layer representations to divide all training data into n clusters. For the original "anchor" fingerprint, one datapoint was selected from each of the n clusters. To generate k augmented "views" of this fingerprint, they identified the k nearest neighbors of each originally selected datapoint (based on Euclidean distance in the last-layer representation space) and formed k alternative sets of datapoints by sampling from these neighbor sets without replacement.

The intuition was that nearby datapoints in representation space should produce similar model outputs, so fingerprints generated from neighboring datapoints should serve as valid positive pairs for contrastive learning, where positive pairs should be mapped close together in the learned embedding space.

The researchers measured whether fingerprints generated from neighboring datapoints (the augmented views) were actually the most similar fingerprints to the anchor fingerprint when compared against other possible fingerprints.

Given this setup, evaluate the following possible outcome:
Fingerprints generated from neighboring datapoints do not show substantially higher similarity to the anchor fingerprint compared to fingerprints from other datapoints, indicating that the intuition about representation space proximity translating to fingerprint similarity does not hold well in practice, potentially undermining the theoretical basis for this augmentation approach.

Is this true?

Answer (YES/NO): NO